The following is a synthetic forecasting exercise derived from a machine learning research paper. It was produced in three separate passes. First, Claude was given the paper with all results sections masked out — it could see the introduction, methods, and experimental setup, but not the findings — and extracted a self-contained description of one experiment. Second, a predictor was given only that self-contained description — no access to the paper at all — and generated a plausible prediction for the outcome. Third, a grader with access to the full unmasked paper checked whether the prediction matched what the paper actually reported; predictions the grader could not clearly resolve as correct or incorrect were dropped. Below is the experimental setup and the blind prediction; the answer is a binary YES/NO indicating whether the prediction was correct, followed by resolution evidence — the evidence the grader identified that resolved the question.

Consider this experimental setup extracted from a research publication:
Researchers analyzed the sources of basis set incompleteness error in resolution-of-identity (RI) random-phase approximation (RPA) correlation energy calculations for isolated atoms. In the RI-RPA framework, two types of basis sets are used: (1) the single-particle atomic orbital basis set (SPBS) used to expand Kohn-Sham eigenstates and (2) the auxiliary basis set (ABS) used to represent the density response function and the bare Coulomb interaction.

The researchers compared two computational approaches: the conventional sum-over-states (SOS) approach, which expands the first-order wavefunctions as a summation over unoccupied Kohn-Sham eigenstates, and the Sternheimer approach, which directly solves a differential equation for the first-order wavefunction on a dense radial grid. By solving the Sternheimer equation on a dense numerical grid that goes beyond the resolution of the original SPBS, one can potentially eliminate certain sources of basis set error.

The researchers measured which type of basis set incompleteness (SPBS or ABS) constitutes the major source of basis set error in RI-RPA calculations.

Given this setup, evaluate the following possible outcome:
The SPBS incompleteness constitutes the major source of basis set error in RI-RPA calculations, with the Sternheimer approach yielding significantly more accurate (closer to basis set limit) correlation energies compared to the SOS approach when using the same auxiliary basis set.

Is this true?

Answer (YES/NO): YES